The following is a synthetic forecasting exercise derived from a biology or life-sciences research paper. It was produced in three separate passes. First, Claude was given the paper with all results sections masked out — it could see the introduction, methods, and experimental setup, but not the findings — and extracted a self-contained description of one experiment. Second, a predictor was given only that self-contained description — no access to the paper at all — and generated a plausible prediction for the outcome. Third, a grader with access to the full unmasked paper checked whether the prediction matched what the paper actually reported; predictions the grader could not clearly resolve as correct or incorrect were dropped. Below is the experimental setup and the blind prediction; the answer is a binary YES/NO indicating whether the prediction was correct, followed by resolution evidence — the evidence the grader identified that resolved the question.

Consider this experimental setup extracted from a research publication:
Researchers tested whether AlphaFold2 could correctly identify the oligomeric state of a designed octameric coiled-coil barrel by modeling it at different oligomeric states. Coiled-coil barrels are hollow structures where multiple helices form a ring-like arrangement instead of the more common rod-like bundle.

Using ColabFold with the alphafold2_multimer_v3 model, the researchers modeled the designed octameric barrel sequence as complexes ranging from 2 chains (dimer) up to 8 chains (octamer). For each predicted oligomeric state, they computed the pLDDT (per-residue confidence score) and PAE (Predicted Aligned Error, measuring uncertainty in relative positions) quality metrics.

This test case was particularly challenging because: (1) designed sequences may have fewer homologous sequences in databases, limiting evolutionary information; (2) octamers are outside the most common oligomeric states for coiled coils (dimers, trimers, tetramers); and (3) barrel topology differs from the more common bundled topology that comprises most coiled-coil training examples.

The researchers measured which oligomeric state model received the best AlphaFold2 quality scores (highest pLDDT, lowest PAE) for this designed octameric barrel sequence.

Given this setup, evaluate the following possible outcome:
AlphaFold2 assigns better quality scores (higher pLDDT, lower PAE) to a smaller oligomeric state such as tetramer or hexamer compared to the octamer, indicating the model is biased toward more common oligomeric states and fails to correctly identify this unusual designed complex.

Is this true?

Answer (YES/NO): NO